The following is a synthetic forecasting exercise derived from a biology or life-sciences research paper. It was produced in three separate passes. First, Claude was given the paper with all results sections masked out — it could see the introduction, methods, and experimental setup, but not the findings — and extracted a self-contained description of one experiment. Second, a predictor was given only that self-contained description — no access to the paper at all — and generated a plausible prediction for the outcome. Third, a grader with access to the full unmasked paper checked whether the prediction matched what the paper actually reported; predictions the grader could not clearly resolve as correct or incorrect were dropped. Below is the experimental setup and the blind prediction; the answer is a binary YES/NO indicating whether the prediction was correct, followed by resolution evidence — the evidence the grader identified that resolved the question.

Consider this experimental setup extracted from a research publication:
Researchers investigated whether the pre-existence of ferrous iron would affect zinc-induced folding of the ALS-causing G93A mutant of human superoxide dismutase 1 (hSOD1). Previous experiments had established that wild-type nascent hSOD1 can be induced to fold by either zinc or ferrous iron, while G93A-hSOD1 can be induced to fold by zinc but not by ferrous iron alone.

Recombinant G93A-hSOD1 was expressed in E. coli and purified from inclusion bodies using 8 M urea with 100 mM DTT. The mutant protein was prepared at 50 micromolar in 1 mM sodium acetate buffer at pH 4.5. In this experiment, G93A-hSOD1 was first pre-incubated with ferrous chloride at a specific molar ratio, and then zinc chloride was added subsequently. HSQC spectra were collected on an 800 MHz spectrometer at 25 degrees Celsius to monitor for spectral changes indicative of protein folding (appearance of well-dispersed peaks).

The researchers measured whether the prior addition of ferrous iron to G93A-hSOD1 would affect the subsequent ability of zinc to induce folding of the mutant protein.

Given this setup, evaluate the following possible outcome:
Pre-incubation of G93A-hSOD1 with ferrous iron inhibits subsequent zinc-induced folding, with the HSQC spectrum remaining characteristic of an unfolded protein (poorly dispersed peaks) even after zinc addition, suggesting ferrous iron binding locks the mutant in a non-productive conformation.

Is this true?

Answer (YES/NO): YES